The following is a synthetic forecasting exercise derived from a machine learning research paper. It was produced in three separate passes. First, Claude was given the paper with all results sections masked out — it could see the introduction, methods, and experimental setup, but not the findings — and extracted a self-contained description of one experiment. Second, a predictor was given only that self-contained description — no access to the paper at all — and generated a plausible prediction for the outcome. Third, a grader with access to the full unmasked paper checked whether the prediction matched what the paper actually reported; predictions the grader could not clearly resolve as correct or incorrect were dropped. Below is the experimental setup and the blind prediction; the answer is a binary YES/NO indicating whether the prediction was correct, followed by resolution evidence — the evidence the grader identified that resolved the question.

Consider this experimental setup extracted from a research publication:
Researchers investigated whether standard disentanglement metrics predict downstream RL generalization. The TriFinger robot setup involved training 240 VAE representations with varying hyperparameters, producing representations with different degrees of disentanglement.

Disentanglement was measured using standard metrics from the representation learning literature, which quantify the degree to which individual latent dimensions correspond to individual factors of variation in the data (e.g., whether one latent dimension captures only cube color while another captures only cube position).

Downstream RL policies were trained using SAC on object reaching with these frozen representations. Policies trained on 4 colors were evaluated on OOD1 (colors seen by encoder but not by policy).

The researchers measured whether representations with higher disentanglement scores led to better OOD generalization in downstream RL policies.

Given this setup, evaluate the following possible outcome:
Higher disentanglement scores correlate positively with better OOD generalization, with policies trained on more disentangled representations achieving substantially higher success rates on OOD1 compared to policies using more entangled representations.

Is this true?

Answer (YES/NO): NO